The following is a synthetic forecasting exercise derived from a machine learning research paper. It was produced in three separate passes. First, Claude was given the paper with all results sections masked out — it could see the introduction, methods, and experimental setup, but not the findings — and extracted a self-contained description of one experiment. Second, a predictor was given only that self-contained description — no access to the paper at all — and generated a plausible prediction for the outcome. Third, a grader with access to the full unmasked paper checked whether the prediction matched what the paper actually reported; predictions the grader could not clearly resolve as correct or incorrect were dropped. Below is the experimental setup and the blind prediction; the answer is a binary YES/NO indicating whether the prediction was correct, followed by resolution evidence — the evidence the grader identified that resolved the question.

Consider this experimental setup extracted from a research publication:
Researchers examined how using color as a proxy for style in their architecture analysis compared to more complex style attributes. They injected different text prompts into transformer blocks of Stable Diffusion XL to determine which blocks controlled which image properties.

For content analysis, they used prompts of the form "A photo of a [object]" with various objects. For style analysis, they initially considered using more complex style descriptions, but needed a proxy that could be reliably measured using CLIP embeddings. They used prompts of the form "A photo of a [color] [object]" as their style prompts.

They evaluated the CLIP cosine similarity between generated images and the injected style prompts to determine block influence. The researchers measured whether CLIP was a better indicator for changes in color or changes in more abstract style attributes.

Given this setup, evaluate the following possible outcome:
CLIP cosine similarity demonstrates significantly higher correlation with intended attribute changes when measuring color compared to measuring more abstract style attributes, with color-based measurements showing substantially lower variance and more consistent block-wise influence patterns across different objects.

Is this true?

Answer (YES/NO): NO